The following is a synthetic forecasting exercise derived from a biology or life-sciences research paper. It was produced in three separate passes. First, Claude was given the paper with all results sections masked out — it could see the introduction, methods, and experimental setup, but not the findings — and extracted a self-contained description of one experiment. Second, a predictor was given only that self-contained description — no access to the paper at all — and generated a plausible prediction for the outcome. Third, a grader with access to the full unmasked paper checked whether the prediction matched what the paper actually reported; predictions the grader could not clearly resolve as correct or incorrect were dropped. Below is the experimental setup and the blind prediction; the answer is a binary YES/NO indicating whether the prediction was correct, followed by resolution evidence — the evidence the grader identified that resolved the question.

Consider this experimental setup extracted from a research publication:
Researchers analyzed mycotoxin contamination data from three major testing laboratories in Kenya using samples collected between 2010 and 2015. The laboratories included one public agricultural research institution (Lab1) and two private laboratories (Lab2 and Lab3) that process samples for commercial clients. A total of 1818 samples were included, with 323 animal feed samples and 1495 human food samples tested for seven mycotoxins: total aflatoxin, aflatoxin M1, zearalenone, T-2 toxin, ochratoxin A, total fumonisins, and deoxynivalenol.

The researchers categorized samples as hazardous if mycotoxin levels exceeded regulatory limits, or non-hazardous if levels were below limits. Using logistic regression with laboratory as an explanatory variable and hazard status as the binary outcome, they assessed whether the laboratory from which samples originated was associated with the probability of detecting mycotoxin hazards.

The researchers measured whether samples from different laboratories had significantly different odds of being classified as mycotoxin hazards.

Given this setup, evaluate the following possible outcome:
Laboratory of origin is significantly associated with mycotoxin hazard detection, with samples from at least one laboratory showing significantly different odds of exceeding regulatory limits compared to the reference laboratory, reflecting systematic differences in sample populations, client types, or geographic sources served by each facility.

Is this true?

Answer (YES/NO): YES